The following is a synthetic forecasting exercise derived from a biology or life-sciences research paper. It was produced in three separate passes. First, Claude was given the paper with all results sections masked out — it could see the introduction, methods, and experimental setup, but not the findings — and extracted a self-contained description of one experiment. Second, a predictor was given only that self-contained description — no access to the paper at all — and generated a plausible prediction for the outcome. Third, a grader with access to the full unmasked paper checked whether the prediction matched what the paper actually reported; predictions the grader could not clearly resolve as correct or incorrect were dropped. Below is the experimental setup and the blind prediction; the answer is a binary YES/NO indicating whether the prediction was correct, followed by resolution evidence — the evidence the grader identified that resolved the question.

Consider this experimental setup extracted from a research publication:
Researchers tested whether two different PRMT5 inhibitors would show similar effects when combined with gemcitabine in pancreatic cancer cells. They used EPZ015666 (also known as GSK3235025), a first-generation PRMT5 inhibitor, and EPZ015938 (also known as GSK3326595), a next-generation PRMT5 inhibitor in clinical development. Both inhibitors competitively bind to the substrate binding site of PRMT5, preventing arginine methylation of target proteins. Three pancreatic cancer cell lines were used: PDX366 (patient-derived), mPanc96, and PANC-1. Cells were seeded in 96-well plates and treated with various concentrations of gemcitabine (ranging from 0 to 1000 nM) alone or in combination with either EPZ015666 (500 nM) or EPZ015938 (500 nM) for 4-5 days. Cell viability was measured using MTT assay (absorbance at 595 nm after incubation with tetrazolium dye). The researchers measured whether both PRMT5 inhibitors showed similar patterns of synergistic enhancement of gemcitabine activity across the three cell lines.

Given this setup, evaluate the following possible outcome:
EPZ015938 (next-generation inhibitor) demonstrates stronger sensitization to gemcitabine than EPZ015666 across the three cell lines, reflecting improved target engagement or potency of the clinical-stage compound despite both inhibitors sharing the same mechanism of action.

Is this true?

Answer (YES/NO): NO